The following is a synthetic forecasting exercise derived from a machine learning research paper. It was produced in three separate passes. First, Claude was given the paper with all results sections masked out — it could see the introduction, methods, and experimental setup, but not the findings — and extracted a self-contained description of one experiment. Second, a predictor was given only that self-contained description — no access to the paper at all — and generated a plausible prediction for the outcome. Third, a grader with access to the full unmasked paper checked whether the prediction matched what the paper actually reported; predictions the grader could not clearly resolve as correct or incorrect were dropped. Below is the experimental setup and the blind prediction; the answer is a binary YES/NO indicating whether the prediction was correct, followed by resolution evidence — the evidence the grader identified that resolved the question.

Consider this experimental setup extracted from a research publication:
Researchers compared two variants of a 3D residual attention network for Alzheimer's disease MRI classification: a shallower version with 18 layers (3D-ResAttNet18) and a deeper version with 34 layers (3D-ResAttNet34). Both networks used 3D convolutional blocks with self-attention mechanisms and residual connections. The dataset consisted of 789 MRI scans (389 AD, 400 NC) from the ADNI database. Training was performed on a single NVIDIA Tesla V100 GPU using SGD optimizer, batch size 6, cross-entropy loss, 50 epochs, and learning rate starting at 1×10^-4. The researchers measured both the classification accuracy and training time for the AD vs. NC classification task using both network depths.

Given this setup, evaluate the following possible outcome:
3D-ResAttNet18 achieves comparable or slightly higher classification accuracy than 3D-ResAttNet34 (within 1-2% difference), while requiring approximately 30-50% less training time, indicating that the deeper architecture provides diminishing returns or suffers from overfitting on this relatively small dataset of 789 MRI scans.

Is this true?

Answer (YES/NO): NO